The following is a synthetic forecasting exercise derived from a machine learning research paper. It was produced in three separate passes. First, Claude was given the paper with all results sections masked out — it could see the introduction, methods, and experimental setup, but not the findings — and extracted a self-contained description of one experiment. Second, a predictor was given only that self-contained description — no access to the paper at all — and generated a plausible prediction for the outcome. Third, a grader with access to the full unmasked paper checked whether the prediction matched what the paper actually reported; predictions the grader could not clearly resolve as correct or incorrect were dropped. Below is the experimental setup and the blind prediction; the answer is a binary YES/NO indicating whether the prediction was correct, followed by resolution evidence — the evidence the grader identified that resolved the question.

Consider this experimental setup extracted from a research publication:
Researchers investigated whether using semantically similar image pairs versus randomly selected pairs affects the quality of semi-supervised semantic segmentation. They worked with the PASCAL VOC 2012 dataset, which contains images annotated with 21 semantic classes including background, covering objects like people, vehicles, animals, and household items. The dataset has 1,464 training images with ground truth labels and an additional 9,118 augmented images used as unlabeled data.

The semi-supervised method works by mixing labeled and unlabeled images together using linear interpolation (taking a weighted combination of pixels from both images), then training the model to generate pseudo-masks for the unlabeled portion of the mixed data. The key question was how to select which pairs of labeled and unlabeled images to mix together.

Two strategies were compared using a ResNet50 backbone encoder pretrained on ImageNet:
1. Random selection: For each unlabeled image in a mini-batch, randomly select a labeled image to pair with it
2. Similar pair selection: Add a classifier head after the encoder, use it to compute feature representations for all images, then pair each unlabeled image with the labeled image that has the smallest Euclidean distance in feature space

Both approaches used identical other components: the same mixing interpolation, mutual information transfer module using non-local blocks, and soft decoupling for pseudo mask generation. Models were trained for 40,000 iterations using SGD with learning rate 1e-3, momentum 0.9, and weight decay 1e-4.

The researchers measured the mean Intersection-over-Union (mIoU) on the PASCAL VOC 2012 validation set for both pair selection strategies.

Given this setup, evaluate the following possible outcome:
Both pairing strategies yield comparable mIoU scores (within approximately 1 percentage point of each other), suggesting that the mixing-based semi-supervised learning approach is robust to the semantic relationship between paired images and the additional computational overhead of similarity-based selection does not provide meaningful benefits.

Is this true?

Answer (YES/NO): NO